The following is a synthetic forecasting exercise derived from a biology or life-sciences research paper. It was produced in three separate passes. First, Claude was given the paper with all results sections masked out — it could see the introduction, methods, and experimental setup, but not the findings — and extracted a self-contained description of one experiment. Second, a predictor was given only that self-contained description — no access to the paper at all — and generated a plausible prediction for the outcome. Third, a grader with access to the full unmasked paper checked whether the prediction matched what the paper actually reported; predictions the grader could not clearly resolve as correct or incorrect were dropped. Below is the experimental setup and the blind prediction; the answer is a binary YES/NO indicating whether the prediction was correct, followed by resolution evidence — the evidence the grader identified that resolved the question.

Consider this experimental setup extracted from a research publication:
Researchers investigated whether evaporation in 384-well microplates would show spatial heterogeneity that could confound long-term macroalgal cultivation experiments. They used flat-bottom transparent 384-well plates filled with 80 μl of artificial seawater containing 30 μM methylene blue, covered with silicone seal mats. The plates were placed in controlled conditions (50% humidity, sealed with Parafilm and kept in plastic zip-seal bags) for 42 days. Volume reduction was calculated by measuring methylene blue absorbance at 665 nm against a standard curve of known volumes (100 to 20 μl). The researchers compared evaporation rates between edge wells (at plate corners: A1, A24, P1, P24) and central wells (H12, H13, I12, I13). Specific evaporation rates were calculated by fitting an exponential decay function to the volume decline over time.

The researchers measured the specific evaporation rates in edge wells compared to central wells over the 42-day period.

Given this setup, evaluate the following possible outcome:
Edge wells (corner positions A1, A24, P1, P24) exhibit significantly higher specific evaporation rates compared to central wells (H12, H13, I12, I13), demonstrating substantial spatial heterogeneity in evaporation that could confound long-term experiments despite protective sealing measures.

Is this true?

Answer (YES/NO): YES